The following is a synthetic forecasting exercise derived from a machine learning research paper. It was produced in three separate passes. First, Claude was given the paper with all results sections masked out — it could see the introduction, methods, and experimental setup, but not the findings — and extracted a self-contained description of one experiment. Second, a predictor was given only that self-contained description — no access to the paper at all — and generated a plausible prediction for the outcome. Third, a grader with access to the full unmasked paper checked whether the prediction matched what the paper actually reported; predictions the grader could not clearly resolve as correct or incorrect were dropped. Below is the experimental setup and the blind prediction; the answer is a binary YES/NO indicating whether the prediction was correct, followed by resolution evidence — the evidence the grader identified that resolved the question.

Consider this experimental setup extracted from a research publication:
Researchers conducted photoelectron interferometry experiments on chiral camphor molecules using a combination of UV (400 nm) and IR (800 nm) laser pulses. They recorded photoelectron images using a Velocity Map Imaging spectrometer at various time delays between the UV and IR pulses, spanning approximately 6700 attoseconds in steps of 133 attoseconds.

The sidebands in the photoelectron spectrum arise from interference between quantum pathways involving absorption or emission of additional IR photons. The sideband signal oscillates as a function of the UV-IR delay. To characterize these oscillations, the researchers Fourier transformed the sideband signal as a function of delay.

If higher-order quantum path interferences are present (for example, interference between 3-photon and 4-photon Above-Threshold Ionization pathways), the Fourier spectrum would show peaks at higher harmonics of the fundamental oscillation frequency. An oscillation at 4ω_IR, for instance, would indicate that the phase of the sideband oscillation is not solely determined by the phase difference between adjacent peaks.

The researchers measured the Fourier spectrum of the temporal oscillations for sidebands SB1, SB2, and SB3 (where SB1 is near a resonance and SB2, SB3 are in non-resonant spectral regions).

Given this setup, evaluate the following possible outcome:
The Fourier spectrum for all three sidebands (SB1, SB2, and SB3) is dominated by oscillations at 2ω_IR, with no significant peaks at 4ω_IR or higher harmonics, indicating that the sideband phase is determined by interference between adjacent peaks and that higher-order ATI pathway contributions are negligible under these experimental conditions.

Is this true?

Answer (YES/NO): YES